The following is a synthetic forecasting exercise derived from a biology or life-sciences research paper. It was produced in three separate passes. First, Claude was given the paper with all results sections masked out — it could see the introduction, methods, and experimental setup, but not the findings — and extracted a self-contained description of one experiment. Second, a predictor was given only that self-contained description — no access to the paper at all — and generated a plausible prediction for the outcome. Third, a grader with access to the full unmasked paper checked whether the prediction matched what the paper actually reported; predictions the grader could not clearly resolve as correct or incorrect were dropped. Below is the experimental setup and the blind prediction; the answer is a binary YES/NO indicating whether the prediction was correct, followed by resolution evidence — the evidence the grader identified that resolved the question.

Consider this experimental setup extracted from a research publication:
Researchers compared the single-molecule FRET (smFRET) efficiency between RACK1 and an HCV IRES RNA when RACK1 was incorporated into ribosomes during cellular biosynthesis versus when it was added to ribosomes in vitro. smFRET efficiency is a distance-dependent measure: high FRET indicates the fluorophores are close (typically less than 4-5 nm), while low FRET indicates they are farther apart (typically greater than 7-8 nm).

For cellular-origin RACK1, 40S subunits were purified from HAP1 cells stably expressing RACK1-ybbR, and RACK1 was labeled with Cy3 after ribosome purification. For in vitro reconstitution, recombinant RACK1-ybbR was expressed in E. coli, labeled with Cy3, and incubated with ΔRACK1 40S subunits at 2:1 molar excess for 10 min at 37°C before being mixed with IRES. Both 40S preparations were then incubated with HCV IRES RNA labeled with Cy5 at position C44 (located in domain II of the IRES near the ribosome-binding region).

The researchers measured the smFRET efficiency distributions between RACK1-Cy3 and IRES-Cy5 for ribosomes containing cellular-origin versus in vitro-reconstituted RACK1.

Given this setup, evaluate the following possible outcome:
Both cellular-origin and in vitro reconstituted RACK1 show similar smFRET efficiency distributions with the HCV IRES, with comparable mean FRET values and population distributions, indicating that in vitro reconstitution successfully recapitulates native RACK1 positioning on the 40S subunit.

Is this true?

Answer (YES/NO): NO